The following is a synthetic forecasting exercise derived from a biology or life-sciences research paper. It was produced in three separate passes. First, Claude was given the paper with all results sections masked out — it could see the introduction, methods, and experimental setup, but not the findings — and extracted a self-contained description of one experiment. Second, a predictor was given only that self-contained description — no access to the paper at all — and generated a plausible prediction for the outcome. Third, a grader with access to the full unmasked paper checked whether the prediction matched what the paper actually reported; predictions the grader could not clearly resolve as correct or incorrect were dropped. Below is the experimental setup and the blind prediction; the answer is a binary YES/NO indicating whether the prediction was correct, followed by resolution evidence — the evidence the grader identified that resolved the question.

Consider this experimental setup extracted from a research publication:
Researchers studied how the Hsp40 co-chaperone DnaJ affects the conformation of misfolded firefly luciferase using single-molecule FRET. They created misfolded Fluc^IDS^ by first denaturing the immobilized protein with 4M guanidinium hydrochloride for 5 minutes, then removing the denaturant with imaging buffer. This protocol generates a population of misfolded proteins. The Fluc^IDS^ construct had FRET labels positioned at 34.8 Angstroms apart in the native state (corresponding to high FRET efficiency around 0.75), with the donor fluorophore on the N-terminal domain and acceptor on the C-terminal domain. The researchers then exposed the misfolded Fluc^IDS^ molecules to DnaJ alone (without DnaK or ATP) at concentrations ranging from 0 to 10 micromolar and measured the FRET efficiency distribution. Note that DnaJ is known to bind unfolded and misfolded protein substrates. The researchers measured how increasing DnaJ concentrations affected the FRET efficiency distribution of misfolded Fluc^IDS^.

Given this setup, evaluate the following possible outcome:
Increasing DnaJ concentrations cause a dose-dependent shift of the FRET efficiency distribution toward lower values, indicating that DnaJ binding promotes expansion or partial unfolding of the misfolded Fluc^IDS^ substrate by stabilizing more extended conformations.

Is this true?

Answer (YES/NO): YES